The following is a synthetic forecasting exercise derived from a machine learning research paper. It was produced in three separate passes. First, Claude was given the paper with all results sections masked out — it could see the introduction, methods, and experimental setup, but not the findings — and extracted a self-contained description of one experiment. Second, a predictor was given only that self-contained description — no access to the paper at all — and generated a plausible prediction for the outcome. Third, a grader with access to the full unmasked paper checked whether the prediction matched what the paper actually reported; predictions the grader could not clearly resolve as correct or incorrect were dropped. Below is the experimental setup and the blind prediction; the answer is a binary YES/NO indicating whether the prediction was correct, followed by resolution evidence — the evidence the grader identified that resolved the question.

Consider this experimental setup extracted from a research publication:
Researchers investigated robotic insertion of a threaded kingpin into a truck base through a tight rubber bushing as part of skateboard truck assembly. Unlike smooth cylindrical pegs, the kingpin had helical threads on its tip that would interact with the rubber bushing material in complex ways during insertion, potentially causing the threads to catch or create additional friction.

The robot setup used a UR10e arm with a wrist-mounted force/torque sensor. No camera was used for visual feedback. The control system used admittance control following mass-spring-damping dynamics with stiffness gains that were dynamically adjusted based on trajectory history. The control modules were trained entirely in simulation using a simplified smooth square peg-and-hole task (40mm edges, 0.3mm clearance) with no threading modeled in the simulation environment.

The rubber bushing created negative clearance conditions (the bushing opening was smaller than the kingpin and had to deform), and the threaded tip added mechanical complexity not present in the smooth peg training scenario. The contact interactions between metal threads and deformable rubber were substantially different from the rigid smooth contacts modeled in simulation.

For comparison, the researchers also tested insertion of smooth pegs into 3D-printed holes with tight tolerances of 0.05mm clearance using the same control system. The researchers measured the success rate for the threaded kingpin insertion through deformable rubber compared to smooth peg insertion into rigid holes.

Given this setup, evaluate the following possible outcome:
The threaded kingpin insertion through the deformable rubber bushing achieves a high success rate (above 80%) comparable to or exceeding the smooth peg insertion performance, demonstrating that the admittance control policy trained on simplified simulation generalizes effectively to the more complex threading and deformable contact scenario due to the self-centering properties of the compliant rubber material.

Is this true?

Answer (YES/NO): NO